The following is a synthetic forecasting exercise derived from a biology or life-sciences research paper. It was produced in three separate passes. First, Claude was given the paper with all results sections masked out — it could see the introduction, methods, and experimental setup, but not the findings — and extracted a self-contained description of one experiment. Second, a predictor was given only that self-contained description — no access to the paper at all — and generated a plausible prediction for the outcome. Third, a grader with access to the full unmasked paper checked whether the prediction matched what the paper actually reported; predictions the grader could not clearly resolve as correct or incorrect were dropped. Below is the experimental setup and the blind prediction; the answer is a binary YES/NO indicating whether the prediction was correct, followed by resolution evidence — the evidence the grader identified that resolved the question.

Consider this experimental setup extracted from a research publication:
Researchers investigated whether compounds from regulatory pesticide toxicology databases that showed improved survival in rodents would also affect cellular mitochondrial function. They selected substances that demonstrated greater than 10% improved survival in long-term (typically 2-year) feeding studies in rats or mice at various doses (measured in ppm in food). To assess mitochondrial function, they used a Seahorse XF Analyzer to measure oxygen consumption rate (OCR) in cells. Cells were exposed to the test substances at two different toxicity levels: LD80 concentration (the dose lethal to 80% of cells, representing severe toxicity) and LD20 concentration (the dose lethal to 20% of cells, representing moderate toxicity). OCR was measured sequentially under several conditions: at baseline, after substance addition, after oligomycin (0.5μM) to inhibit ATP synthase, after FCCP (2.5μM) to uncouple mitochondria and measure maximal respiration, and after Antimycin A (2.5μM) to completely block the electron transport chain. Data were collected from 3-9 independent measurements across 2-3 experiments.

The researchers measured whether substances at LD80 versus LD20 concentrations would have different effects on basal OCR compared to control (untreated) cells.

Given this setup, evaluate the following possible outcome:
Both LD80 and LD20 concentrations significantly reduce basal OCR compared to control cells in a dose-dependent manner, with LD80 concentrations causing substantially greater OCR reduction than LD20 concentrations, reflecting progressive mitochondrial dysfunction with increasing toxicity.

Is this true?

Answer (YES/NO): NO